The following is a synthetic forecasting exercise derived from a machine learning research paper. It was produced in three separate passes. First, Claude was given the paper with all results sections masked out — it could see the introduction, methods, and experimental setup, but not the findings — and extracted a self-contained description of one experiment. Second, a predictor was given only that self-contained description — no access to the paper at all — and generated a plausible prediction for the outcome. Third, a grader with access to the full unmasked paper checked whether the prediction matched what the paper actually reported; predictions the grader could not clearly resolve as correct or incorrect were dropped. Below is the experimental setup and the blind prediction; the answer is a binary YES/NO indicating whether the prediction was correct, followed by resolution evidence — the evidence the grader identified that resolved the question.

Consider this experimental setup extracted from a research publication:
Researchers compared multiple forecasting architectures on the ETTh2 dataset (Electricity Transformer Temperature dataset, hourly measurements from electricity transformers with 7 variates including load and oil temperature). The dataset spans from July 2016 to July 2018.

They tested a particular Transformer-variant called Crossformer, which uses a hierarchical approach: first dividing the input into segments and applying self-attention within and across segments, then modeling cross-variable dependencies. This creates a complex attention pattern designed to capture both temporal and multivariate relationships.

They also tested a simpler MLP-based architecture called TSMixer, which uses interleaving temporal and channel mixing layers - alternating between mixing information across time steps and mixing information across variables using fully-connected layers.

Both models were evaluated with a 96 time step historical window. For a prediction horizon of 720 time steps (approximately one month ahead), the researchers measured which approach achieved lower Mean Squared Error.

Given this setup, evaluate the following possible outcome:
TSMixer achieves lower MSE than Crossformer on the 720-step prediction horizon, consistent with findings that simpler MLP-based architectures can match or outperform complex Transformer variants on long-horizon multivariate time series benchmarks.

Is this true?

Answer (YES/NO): YES